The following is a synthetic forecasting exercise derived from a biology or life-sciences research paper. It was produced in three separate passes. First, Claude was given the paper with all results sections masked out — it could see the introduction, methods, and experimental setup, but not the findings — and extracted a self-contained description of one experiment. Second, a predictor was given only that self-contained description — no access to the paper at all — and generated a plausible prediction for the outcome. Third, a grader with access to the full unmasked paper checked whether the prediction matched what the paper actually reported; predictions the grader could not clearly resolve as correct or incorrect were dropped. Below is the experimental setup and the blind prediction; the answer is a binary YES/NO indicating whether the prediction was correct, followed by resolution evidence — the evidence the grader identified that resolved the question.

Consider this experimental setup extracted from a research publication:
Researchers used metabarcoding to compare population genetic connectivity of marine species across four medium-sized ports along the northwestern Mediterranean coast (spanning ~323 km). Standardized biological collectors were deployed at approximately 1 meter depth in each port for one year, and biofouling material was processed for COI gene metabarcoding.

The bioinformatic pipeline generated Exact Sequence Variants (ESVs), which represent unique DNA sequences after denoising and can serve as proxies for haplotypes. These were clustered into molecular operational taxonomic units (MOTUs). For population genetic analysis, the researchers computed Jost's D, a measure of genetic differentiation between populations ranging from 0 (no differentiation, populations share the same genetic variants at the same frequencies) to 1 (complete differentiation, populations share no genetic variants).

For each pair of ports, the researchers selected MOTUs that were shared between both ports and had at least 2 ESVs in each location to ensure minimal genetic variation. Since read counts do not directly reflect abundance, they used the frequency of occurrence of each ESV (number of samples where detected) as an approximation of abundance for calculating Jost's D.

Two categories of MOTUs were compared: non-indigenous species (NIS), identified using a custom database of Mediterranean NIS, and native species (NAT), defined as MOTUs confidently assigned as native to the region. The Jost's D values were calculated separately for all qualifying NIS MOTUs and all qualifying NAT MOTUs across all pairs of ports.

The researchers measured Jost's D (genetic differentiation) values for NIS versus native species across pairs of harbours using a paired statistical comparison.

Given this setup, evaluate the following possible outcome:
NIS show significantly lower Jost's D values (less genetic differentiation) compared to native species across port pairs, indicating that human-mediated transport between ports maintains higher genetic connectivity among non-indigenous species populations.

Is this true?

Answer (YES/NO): YES